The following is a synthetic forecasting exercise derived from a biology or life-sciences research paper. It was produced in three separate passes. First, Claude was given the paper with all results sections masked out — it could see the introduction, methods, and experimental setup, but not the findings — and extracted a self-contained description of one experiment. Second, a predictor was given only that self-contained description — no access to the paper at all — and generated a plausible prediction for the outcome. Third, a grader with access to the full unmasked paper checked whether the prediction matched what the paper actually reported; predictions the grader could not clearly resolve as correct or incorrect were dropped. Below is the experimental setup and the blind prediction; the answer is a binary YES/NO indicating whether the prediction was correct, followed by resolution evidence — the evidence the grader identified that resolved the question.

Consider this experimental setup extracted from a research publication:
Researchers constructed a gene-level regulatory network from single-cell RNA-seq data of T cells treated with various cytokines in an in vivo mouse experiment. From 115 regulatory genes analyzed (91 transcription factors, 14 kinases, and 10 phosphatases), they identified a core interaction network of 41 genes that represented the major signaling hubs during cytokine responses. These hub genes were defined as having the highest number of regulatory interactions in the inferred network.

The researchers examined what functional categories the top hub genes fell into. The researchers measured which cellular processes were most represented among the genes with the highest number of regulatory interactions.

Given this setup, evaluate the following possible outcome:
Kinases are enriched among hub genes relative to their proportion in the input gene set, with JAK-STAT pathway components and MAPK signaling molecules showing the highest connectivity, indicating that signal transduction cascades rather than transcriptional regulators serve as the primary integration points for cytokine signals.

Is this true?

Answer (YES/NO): NO